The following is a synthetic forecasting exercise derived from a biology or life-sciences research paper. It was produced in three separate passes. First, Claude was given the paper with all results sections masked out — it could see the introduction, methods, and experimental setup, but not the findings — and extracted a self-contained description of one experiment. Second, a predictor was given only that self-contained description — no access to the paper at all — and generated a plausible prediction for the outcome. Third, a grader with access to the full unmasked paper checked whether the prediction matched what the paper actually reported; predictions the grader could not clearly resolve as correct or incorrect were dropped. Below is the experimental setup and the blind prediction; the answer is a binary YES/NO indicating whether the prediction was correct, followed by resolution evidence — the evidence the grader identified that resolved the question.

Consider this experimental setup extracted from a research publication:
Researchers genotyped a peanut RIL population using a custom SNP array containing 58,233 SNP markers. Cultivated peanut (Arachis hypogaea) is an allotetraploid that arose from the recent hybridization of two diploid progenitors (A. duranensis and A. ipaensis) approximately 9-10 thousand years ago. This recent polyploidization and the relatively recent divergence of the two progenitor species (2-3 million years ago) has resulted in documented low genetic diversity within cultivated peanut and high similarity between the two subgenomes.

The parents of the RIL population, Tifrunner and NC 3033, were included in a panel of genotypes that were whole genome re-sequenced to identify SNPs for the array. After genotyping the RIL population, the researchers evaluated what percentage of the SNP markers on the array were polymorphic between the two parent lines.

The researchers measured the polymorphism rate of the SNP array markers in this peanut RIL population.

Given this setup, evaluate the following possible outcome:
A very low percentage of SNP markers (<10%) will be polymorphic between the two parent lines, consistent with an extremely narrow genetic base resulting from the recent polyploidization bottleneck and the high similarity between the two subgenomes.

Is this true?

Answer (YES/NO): YES